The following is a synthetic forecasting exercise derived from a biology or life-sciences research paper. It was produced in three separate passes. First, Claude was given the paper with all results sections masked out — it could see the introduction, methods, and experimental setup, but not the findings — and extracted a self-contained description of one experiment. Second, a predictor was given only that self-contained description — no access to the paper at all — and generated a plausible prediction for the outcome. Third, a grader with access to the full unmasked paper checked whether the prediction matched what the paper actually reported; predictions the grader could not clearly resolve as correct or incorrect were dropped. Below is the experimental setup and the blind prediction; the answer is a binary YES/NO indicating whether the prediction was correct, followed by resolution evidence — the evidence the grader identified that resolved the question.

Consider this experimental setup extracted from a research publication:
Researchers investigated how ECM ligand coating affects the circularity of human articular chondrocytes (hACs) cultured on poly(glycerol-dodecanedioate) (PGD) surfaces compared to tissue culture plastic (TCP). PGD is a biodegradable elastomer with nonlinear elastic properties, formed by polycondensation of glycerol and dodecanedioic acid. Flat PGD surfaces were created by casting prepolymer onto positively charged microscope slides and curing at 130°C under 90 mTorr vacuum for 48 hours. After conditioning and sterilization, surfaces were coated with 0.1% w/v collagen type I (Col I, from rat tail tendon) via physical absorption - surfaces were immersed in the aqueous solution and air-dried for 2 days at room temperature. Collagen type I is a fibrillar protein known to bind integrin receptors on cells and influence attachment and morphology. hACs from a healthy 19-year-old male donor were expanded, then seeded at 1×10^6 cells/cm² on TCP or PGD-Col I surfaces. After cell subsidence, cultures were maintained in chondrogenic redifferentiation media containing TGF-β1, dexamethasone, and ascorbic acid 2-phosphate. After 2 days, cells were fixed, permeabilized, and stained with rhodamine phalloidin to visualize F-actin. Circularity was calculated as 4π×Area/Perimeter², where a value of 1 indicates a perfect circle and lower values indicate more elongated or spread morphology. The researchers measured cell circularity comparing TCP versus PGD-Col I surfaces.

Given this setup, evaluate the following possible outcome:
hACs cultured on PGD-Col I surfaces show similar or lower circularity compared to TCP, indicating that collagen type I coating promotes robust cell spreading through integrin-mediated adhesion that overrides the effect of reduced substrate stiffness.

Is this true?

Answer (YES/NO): YES